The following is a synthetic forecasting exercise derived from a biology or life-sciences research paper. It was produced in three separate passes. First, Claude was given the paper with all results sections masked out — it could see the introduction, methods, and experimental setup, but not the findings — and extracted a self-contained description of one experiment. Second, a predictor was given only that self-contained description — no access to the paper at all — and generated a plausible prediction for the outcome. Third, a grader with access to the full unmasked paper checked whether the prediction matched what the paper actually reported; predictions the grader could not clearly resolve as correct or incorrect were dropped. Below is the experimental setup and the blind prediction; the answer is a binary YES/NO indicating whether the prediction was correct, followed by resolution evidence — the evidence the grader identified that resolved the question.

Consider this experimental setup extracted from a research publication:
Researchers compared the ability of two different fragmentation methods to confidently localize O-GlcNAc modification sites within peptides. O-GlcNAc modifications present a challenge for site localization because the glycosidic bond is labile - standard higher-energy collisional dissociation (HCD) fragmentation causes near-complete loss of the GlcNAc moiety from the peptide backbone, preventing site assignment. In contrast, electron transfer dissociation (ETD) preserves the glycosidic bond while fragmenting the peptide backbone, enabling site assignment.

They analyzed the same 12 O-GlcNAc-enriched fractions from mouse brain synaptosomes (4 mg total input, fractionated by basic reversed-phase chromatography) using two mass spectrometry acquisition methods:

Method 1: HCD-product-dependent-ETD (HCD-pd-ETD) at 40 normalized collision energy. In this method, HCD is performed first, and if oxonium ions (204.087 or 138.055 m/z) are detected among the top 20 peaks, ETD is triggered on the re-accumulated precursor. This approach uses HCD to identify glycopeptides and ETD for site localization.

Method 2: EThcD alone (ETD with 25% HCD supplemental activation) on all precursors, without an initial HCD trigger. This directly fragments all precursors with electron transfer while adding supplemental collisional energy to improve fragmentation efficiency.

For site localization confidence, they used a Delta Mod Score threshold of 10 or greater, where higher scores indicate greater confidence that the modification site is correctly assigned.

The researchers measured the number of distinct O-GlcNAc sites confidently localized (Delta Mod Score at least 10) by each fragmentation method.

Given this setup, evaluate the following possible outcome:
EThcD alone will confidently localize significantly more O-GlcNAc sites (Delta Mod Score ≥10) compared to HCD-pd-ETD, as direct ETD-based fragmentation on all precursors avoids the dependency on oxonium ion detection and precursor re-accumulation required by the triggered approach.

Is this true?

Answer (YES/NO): NO